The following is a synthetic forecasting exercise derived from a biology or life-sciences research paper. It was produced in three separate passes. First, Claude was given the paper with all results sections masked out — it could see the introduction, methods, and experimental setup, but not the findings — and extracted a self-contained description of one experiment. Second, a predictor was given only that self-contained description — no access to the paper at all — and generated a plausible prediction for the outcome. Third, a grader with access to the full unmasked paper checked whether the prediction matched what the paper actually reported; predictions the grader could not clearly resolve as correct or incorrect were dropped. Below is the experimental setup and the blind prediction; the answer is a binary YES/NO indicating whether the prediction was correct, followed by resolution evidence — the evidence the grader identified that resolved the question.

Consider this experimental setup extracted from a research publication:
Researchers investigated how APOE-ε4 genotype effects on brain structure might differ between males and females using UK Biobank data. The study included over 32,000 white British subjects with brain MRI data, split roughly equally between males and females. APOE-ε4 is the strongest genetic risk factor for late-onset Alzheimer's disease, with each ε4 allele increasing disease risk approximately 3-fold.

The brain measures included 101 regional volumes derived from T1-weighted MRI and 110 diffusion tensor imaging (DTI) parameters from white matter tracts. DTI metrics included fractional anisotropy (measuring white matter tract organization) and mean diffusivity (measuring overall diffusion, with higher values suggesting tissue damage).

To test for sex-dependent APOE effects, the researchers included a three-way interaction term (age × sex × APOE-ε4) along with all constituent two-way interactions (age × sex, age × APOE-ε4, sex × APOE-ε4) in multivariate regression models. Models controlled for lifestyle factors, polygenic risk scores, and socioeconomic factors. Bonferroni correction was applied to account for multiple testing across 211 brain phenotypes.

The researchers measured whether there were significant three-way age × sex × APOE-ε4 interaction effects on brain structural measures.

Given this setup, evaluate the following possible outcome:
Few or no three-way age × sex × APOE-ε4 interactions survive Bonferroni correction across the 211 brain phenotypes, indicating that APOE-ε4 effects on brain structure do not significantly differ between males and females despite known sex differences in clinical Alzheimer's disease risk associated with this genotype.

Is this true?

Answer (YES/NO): NO